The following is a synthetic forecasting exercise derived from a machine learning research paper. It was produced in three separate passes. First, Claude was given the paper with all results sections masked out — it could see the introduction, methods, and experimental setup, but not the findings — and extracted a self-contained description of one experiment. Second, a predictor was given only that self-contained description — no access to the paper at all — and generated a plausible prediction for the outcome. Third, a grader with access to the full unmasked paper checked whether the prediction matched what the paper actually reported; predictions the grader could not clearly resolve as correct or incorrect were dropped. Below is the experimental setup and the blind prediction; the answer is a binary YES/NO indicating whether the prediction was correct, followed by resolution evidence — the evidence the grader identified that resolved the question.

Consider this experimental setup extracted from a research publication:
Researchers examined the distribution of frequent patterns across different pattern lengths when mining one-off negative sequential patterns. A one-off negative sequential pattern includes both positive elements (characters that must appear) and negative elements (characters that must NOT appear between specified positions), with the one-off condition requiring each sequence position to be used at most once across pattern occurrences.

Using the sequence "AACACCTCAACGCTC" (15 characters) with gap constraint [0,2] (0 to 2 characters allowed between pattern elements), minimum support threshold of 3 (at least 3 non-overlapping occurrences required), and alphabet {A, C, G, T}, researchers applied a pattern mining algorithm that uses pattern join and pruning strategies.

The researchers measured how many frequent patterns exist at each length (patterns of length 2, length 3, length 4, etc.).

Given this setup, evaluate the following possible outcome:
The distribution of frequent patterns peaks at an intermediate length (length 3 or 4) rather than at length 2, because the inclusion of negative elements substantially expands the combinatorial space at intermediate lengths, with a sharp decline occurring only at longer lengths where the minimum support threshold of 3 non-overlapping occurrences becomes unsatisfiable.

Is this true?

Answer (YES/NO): YES